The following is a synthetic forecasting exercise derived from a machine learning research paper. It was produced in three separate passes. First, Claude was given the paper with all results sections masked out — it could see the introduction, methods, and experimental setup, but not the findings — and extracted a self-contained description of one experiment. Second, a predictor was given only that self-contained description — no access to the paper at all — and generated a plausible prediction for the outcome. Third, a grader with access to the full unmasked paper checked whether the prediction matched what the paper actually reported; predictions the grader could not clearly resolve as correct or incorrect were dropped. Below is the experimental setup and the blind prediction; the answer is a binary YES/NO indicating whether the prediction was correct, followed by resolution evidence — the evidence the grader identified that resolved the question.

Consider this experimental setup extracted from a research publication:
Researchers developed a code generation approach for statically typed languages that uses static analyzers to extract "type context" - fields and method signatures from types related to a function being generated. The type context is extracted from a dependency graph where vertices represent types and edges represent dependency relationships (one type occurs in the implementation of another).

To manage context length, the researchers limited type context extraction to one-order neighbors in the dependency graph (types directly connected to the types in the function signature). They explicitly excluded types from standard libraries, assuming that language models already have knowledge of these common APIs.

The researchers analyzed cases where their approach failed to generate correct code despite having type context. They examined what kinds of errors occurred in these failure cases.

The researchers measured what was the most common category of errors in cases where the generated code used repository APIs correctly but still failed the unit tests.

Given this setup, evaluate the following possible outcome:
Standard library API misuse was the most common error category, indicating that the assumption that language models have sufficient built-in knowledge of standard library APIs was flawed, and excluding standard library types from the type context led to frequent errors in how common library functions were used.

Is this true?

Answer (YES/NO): NO